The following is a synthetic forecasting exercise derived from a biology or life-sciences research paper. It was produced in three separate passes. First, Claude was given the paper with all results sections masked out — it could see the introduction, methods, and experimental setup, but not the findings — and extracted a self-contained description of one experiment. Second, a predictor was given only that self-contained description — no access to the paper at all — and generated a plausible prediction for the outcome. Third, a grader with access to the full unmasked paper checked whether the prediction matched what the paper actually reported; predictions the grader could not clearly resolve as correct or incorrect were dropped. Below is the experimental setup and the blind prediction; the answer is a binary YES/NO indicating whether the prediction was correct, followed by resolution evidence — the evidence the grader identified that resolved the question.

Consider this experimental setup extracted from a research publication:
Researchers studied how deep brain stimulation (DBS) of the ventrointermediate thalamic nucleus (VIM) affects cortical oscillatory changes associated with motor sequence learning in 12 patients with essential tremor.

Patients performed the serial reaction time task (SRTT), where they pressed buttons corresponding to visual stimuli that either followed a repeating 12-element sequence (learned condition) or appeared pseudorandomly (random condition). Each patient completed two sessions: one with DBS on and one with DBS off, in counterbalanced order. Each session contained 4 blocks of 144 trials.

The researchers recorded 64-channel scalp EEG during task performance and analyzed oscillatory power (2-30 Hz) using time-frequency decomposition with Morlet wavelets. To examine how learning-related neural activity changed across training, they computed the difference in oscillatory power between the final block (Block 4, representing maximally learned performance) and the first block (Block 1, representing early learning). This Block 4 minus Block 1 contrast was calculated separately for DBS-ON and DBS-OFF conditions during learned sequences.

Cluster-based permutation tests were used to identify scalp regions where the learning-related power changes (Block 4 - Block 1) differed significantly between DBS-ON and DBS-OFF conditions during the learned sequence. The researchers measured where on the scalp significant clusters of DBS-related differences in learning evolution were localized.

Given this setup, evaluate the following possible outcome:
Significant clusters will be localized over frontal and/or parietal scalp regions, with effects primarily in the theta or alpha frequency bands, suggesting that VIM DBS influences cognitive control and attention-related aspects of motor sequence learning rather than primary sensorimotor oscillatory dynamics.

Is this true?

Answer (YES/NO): YES